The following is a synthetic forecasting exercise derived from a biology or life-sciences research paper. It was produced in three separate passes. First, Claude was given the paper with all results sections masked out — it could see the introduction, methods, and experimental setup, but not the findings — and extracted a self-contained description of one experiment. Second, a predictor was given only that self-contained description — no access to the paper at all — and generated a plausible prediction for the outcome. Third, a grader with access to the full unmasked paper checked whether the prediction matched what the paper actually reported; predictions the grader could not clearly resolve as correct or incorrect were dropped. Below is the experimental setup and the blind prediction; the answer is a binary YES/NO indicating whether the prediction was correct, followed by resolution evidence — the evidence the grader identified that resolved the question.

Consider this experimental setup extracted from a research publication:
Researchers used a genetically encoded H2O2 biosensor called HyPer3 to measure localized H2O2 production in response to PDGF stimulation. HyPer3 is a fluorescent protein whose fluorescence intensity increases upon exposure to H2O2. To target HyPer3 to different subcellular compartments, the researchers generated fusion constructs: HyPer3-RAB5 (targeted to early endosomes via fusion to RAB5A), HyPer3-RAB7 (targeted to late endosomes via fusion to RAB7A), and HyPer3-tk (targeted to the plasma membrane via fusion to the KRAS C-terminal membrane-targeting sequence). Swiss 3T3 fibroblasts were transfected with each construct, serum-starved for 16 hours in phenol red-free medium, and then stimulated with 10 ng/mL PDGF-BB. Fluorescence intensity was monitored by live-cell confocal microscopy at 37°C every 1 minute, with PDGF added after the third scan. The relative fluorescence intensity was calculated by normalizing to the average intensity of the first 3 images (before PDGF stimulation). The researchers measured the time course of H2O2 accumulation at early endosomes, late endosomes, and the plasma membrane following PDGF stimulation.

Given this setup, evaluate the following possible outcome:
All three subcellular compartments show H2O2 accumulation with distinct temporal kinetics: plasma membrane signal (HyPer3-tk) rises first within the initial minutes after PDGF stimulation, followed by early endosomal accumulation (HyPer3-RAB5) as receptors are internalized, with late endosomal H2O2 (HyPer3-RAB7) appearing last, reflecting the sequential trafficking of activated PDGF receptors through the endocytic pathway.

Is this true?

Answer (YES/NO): NO